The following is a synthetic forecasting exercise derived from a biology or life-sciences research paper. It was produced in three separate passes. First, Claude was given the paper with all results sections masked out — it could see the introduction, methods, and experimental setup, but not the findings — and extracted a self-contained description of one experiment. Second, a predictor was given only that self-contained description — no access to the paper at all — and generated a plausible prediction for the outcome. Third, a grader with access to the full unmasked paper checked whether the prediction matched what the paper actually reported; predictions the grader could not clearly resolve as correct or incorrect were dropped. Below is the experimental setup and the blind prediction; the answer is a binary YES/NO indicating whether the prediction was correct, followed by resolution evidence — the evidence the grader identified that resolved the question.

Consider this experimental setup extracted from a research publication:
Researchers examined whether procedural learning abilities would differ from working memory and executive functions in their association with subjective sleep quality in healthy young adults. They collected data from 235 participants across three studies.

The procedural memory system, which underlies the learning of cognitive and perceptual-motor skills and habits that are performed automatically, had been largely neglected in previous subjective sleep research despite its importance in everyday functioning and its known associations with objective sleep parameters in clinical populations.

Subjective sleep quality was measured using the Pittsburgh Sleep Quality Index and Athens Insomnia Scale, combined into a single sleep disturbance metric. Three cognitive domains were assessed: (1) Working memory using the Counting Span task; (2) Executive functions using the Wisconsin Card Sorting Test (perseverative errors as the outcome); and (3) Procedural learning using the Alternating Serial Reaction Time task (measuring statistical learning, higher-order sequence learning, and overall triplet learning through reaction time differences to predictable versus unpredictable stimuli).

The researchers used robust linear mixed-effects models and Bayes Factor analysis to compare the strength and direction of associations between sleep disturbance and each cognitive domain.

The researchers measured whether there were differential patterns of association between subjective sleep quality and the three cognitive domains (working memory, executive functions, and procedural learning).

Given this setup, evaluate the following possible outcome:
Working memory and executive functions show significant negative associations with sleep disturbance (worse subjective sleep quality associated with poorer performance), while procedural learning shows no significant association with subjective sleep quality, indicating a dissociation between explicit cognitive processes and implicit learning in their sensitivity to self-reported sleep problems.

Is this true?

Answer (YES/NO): NO